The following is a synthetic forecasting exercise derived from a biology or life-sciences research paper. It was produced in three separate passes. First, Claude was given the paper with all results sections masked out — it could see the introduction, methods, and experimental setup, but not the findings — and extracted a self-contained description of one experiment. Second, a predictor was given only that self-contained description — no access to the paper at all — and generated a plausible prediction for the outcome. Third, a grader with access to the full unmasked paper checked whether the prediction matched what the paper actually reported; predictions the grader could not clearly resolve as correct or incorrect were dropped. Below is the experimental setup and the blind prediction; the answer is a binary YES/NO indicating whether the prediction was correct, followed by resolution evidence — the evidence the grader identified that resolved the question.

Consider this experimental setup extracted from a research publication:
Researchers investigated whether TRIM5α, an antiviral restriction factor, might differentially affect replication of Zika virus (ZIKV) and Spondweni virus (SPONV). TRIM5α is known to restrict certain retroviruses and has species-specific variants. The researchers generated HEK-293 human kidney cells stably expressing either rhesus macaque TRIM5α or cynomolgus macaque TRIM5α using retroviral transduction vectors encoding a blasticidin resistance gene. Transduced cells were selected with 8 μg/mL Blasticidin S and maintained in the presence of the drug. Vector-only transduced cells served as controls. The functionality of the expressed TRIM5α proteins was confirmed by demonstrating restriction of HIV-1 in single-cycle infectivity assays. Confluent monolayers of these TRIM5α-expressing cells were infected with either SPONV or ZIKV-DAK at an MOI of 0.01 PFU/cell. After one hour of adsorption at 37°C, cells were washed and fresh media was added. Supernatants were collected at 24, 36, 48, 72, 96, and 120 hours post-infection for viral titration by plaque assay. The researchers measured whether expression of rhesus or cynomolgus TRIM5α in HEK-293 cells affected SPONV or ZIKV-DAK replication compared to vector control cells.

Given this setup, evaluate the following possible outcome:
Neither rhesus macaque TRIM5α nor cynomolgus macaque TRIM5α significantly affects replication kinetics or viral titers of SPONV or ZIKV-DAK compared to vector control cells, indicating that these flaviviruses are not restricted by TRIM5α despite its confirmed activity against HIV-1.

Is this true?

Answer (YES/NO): YES